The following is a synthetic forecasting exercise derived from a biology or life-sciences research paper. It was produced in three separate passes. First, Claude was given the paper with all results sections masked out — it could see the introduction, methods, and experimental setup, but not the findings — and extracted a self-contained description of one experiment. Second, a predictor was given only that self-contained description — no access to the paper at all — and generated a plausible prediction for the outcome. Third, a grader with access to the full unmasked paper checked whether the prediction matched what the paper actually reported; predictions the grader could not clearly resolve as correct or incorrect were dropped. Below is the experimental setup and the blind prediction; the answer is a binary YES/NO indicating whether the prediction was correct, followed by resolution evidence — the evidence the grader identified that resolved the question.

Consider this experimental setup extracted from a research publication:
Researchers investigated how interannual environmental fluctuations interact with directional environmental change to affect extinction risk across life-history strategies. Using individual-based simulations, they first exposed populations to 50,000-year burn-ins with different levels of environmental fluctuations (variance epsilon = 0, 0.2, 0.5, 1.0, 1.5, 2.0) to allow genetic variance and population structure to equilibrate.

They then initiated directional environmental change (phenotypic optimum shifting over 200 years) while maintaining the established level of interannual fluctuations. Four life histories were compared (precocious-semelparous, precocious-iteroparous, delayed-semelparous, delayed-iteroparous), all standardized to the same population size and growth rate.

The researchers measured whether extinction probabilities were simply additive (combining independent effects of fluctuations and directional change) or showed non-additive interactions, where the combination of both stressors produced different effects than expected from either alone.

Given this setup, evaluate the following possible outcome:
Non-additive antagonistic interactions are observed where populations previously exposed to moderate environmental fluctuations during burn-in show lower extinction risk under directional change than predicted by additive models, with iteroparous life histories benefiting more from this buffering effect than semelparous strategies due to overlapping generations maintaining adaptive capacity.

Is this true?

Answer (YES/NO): NO